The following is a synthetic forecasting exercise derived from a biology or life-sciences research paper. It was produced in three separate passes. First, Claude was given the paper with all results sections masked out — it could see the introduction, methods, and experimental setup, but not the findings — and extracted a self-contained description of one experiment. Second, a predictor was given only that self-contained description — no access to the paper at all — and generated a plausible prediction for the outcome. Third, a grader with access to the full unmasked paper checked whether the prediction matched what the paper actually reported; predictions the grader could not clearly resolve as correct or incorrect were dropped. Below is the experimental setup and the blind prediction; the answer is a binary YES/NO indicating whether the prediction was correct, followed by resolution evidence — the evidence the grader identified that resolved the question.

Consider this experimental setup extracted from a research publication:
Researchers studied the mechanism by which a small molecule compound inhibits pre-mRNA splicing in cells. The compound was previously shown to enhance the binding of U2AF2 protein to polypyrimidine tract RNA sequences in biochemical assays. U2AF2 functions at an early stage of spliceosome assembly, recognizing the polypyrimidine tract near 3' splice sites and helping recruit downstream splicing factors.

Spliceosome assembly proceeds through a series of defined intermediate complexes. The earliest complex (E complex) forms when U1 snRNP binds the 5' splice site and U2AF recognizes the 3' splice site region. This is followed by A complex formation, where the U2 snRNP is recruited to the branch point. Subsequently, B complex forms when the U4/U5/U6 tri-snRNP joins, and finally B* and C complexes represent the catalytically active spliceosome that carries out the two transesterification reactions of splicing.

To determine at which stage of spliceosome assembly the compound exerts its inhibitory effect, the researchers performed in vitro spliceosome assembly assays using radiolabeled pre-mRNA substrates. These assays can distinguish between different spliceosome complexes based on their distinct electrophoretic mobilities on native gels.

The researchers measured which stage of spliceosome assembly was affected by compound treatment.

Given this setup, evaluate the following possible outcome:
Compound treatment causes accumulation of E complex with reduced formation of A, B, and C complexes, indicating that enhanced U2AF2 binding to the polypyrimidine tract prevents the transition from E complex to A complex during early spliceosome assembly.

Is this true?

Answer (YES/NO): NO